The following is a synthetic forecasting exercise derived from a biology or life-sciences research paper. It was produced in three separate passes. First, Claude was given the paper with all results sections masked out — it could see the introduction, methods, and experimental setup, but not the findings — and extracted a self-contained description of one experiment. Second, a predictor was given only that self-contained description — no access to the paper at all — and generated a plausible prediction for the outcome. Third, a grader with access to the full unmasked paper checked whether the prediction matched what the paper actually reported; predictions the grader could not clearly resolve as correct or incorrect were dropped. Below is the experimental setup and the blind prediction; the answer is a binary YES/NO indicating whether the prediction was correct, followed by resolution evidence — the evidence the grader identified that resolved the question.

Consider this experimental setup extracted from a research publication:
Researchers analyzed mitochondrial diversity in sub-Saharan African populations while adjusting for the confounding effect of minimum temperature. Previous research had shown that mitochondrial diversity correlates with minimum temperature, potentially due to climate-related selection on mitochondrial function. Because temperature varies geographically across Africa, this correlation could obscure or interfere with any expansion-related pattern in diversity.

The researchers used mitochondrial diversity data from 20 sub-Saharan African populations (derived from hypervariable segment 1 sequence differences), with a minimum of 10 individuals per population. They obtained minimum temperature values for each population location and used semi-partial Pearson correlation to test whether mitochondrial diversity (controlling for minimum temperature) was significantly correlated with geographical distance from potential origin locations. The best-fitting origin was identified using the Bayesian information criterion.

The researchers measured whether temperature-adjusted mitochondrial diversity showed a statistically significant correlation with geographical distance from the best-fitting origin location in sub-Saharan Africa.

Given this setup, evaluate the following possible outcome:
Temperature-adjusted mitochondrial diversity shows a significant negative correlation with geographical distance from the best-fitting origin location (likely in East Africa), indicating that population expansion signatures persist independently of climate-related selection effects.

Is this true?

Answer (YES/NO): YES